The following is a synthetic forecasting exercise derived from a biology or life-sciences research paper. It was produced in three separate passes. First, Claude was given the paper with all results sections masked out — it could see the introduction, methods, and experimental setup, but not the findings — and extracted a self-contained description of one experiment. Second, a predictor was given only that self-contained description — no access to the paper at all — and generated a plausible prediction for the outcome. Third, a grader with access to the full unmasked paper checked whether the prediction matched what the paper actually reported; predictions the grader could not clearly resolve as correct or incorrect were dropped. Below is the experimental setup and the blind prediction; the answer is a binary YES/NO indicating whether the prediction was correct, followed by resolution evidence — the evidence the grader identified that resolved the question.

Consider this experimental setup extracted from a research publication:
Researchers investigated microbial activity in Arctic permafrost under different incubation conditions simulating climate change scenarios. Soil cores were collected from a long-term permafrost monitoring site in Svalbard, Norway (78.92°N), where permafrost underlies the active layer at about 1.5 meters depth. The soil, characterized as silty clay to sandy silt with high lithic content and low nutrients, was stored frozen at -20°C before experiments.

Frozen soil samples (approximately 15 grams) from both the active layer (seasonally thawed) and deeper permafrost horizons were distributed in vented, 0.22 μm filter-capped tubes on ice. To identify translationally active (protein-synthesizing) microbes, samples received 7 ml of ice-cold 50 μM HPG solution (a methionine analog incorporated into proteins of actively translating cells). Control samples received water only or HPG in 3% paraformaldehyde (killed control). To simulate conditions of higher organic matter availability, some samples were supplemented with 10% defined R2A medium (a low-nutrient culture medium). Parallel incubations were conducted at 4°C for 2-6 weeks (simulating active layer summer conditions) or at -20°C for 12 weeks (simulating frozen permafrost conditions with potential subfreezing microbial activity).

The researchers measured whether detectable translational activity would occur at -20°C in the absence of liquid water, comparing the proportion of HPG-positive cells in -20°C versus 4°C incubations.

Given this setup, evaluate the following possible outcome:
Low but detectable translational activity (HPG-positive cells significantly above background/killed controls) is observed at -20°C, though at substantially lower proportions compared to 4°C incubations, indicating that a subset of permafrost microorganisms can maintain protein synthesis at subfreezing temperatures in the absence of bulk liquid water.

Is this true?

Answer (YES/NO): NO